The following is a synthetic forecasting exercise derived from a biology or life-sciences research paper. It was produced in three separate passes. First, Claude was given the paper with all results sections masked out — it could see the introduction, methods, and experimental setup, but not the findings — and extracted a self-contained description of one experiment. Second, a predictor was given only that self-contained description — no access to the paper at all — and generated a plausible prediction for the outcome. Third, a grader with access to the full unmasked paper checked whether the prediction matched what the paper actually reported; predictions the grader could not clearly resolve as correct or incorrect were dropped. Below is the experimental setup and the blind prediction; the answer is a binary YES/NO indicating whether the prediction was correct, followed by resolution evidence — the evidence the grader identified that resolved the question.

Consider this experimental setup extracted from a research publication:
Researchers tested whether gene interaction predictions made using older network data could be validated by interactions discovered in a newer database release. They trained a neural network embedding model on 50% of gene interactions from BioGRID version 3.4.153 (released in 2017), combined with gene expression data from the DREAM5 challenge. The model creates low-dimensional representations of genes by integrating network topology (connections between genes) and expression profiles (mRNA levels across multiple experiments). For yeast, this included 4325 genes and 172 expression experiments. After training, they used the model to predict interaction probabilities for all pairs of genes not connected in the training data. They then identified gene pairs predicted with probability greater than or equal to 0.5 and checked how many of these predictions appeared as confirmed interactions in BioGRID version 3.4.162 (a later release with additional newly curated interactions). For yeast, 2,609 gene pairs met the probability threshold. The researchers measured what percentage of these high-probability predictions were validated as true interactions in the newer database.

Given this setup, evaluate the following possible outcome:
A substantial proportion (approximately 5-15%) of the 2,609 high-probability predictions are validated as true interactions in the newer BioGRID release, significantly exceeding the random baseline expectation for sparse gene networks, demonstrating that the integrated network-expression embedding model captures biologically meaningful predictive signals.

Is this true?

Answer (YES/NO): YES